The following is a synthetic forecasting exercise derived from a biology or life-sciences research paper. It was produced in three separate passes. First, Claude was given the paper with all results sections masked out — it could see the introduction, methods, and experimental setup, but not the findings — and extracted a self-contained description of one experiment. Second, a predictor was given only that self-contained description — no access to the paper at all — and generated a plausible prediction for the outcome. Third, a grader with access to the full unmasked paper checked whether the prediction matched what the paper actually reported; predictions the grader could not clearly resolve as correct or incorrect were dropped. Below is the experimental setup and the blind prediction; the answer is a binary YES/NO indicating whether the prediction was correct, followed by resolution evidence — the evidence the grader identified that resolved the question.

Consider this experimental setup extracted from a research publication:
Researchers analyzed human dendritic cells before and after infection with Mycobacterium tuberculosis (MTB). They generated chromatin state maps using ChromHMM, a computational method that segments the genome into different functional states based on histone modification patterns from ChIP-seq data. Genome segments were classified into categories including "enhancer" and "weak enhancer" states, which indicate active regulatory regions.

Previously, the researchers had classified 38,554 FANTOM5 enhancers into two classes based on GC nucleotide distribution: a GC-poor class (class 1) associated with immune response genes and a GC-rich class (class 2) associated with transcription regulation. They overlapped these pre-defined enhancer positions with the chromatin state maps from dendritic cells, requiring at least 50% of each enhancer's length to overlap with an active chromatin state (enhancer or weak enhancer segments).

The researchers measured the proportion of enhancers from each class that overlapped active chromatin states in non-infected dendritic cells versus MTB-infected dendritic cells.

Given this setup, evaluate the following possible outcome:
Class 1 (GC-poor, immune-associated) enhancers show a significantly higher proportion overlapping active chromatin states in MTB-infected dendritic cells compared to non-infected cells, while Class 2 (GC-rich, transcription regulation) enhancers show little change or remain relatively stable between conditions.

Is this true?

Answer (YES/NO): NO